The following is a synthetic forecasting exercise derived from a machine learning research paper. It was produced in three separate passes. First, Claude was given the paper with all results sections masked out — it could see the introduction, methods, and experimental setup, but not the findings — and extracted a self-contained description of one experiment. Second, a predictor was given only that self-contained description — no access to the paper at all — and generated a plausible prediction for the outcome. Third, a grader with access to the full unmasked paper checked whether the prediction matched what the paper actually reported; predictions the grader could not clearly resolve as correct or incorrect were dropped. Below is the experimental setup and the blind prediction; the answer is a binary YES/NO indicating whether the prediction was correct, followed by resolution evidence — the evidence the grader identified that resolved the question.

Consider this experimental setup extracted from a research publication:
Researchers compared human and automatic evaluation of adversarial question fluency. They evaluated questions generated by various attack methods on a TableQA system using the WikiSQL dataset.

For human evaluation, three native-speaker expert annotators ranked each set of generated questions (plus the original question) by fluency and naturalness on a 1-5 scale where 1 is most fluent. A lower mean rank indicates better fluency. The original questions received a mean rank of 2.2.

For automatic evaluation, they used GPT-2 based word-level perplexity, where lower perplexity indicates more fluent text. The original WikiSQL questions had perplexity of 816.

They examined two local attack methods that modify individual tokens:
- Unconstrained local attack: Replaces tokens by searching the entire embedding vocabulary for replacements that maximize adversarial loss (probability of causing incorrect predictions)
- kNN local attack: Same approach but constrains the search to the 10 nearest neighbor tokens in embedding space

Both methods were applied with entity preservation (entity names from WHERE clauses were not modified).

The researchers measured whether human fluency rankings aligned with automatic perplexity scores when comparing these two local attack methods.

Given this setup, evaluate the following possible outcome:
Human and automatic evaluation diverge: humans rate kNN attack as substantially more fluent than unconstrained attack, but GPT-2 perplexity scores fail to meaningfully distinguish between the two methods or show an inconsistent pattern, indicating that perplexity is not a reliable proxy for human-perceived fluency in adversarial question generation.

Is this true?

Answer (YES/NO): NO